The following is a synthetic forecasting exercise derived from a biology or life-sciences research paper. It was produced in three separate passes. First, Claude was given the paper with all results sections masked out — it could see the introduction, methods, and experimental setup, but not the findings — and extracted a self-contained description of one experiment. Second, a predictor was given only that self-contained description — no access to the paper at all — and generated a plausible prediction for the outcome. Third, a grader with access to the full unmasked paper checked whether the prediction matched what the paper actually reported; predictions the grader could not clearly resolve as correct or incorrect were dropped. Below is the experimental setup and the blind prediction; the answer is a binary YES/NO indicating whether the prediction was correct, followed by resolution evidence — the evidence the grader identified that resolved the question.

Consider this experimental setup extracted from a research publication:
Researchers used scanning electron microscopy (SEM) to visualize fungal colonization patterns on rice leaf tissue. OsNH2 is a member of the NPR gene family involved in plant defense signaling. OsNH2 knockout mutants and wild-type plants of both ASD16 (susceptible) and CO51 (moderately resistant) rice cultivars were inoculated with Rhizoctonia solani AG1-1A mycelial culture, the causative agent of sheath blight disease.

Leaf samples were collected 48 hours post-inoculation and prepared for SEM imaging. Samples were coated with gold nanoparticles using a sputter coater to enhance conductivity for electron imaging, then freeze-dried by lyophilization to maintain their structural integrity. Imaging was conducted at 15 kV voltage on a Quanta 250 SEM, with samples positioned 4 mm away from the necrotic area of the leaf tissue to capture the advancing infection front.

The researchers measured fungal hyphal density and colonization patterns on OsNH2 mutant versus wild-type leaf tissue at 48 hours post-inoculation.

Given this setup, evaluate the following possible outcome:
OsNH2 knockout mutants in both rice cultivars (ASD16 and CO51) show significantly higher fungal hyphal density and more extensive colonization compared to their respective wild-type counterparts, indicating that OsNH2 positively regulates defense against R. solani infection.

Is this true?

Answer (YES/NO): YES